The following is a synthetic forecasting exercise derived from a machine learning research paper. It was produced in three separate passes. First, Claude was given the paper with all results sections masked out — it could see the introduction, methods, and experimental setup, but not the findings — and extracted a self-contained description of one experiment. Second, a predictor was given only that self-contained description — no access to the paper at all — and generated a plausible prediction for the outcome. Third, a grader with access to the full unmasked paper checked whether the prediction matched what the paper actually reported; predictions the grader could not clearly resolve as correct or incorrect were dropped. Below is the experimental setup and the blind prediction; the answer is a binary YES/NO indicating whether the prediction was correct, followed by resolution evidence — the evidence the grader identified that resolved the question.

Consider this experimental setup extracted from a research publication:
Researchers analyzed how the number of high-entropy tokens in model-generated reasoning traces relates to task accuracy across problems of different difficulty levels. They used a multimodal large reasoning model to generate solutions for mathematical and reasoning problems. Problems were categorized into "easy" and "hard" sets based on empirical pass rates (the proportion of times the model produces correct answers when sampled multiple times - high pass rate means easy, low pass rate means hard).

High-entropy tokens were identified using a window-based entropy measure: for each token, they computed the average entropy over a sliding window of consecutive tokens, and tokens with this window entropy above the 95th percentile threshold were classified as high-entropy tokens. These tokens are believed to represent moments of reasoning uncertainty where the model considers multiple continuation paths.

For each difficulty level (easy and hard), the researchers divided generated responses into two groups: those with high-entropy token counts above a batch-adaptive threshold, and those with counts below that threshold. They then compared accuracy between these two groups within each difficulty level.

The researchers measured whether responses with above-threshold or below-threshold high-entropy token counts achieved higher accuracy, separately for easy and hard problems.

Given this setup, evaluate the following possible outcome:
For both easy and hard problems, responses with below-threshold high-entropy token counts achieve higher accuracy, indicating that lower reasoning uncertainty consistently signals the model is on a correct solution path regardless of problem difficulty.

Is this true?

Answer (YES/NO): NO